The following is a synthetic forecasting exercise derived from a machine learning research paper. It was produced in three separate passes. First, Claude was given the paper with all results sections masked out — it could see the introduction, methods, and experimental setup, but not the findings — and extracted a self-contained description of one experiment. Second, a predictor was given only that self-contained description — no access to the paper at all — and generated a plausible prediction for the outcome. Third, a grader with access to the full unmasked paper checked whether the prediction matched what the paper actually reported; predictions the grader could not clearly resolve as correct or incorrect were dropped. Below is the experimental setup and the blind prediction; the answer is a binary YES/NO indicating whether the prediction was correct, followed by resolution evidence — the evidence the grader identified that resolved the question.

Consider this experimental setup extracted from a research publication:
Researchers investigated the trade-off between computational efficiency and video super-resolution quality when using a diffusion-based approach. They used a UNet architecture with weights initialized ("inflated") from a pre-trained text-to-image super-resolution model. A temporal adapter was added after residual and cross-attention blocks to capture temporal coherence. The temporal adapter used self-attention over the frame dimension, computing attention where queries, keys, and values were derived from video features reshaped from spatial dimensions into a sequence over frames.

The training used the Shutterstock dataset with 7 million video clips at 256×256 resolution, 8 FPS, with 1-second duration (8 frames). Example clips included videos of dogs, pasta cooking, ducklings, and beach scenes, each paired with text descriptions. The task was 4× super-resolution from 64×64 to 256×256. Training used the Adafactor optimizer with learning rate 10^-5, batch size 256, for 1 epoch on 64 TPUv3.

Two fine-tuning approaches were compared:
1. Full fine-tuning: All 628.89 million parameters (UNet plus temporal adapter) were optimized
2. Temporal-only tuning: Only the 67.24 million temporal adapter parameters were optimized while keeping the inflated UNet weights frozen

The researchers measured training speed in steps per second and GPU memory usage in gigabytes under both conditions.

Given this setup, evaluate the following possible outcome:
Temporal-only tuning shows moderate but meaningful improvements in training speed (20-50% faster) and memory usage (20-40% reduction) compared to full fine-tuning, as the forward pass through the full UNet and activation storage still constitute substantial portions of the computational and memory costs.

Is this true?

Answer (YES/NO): NO